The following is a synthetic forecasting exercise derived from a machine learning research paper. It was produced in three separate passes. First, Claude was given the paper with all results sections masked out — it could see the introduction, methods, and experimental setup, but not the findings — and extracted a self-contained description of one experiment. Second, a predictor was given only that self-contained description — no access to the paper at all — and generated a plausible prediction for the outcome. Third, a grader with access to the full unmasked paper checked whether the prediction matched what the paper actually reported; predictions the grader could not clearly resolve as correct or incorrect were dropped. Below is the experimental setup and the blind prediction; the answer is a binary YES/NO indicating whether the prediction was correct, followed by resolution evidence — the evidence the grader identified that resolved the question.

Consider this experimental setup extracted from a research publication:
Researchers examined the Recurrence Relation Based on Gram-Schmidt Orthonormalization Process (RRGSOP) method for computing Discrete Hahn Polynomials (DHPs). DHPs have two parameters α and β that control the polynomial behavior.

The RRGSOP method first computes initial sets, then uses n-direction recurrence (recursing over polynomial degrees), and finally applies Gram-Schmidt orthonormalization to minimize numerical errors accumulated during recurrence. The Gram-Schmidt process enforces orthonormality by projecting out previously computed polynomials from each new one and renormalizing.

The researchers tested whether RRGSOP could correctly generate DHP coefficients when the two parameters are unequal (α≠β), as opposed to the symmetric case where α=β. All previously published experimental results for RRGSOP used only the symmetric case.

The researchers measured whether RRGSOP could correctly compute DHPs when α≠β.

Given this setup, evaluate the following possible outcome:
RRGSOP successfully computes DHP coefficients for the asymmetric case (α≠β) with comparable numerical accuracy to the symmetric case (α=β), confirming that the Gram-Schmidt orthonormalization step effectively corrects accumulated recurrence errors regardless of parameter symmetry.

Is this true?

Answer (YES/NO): NO